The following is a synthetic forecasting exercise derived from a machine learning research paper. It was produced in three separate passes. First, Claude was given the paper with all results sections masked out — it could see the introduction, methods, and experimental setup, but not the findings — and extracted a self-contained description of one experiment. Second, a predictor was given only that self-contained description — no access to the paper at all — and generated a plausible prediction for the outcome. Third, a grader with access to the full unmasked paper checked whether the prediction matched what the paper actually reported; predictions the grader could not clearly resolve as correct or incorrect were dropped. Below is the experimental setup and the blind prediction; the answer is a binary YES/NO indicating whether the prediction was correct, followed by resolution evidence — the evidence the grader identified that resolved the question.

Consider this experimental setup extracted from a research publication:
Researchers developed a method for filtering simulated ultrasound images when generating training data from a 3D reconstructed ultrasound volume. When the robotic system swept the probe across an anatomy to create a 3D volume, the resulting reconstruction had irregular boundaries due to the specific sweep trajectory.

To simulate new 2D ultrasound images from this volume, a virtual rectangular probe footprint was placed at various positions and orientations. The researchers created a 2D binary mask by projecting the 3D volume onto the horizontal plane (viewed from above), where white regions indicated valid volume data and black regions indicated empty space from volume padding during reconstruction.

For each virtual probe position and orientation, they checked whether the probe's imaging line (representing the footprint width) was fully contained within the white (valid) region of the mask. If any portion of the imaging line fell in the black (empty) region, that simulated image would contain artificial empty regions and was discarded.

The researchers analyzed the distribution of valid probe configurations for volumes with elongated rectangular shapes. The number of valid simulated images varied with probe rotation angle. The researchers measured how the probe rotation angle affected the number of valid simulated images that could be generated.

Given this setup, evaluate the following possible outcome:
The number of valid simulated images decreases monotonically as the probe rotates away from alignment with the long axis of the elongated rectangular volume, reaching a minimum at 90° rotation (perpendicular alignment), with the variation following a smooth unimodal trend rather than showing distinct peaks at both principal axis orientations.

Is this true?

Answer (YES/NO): NO